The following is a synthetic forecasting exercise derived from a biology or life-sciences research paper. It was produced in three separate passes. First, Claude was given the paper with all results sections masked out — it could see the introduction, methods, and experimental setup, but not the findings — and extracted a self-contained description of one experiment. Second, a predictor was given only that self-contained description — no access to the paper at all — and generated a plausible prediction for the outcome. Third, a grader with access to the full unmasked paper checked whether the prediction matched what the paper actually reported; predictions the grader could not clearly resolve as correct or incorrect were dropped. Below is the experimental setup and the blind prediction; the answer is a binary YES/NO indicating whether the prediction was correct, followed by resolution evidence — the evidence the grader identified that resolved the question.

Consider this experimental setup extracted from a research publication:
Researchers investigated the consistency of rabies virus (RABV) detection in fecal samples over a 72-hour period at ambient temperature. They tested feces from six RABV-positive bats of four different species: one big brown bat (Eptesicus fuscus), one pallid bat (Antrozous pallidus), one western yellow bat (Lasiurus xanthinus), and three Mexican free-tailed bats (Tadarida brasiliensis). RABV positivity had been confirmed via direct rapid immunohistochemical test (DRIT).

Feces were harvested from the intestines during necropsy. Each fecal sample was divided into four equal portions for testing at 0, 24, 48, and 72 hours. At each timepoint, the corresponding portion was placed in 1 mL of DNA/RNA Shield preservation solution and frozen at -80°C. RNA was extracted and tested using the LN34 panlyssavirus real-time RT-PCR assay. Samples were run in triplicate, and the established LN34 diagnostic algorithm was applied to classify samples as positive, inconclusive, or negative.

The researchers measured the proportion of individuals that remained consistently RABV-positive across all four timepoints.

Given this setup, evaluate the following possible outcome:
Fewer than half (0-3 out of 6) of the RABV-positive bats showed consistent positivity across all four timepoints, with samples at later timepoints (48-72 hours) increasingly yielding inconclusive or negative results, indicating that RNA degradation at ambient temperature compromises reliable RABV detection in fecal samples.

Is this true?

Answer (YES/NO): NO